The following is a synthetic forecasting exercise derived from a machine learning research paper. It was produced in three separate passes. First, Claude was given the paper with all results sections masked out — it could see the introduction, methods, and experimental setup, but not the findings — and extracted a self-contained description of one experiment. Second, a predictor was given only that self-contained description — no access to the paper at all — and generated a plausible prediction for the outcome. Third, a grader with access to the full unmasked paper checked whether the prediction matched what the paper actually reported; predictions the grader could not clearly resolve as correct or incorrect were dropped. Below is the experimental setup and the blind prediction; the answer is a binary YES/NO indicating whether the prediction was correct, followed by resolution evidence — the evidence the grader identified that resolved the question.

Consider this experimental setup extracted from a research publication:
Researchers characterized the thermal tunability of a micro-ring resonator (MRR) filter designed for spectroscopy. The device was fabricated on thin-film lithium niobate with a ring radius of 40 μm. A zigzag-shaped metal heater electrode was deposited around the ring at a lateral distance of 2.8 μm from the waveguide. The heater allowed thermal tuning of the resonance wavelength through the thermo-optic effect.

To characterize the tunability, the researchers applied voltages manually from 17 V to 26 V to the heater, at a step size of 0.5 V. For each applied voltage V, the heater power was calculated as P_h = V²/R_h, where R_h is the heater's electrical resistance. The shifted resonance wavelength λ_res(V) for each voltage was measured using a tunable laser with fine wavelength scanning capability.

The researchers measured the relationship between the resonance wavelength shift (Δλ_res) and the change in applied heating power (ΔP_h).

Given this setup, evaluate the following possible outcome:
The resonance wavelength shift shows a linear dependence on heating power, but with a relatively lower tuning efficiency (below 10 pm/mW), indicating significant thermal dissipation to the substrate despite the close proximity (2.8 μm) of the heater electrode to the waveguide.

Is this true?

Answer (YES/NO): YES